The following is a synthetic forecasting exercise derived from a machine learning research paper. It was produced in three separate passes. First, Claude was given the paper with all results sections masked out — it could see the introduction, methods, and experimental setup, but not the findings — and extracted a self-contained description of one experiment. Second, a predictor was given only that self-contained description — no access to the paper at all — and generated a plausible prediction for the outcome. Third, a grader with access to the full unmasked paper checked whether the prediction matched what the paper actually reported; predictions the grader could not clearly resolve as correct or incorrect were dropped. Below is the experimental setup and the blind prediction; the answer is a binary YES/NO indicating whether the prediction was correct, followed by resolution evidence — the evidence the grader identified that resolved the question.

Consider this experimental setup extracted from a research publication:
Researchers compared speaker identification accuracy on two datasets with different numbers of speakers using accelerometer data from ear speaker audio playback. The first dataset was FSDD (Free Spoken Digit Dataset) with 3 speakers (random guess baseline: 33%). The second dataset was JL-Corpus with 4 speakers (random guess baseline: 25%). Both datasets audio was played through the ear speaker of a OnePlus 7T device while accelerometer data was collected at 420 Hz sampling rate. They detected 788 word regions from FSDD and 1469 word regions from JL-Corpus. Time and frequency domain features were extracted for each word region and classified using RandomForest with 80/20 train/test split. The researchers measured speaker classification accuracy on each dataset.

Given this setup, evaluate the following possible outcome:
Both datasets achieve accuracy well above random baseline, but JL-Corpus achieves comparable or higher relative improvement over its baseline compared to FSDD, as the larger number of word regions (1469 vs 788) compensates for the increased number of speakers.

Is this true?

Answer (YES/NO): NO